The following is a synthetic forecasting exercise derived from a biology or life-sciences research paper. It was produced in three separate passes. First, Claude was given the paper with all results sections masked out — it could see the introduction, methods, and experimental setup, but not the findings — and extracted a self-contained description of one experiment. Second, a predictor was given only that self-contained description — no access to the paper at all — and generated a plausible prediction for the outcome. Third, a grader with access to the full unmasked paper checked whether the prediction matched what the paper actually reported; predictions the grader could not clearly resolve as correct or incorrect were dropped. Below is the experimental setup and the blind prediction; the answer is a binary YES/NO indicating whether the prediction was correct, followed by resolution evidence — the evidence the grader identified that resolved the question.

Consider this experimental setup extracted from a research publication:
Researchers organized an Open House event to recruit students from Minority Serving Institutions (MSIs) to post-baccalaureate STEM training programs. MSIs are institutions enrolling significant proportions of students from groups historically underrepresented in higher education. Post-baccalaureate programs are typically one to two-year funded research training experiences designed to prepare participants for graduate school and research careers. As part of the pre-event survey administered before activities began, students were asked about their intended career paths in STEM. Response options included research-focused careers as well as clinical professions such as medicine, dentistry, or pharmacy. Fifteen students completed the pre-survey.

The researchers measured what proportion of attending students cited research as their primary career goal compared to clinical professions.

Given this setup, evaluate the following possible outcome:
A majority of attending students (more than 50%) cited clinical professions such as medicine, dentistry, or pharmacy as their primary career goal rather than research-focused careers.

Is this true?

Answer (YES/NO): NO